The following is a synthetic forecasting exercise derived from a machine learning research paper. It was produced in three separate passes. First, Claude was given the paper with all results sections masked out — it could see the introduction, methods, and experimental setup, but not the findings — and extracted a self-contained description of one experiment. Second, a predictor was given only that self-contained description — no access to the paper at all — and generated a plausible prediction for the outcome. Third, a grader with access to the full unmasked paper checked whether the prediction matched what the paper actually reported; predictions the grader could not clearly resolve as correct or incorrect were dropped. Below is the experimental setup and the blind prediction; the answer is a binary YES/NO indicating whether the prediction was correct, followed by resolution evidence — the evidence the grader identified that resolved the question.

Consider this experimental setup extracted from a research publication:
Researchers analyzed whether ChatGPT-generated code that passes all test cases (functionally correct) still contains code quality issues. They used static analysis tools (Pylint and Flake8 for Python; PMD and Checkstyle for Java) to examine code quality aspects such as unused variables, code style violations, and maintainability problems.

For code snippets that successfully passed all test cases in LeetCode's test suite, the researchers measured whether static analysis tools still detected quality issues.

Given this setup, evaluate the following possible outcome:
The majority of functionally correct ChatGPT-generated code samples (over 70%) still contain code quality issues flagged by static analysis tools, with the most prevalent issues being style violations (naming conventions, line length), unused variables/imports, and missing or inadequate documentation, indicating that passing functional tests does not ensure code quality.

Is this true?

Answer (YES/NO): NO